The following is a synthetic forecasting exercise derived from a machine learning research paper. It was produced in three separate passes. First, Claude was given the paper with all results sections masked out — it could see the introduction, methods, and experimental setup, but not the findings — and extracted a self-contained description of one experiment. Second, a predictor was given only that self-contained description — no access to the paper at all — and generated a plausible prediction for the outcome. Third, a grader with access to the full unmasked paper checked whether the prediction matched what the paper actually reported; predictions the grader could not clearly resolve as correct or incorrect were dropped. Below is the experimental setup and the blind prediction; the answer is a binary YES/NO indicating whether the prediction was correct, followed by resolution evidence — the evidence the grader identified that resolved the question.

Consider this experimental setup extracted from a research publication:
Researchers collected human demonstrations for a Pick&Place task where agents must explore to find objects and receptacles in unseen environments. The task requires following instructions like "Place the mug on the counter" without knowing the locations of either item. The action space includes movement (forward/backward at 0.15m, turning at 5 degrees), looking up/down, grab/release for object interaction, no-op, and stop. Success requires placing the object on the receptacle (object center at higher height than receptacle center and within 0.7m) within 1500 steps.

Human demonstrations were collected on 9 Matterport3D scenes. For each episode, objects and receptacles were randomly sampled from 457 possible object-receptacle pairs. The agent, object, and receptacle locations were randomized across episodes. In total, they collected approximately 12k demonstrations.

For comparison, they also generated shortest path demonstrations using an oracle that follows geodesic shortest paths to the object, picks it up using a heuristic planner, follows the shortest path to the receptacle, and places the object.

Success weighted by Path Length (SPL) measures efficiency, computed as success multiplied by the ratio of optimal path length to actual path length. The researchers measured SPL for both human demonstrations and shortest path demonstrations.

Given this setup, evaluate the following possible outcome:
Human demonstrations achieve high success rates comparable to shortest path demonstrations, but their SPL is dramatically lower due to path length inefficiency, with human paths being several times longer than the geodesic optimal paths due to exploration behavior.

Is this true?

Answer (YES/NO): NO